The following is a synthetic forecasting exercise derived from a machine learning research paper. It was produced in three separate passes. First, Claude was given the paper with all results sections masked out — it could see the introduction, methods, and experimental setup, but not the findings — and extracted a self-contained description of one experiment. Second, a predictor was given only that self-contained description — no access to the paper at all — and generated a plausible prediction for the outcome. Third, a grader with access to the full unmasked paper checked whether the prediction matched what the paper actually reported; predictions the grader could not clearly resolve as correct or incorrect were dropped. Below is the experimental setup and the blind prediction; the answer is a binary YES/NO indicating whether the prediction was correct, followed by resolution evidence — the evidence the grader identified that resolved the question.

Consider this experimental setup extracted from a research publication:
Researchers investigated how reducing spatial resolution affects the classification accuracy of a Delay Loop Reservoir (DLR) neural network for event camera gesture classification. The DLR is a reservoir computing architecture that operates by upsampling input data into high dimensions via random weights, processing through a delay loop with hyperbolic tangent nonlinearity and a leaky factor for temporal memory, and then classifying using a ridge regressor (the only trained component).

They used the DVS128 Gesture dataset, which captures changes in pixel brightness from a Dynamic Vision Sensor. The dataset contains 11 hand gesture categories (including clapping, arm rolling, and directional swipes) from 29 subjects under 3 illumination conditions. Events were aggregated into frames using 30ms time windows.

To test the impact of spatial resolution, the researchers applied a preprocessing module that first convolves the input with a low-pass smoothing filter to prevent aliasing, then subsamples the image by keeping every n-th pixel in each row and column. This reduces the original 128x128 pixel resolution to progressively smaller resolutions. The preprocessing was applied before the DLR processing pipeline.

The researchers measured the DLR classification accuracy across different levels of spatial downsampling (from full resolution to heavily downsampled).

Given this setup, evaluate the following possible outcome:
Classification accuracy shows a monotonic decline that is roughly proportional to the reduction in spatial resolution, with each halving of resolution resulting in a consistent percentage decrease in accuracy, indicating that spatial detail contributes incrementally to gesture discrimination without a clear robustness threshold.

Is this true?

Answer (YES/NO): NO